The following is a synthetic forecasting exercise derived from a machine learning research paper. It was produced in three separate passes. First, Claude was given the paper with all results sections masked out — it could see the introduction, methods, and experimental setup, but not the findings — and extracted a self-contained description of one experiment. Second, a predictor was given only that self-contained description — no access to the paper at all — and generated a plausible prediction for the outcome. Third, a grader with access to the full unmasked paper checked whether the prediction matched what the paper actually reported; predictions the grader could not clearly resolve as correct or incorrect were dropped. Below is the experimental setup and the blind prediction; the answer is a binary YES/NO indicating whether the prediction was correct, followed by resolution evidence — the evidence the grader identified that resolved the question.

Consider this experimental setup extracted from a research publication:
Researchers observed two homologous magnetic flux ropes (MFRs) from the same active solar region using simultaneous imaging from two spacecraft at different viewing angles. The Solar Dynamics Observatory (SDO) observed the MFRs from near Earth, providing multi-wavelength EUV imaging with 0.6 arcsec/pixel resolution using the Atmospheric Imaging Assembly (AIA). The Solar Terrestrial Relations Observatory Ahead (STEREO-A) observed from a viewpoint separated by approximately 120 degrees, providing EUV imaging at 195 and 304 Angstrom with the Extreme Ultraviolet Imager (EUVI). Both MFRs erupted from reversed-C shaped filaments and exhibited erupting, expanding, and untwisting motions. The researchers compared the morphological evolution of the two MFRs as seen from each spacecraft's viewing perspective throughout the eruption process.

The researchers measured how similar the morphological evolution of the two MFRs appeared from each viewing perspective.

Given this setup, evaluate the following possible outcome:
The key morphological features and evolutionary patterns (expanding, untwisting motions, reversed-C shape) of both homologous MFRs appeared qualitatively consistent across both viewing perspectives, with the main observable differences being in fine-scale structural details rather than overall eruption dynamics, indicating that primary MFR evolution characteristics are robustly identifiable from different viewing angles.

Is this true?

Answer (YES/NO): NO